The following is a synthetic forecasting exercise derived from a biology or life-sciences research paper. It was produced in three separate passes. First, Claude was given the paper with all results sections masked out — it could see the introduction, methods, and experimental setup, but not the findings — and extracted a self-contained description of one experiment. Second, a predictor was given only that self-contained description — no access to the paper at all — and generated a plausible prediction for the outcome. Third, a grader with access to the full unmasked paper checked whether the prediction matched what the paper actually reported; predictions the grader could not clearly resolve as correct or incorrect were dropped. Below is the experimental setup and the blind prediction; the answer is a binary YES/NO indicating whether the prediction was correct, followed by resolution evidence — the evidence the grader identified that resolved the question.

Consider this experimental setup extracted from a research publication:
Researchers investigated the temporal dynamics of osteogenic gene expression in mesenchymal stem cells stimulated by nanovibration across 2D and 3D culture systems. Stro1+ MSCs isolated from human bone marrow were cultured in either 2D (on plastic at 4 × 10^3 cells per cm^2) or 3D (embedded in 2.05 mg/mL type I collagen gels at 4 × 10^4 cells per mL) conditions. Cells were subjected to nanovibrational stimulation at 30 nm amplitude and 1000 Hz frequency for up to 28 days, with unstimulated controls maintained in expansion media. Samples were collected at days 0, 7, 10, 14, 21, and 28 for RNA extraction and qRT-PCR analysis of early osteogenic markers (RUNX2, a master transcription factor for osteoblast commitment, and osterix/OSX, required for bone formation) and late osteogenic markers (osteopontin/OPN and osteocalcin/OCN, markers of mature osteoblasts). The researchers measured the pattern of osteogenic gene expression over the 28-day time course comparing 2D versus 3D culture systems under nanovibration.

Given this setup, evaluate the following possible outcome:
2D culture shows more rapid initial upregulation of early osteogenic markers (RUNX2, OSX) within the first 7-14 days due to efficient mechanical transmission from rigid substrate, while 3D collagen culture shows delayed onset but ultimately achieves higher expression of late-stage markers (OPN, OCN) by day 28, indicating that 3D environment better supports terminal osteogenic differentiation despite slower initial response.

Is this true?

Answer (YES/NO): NO